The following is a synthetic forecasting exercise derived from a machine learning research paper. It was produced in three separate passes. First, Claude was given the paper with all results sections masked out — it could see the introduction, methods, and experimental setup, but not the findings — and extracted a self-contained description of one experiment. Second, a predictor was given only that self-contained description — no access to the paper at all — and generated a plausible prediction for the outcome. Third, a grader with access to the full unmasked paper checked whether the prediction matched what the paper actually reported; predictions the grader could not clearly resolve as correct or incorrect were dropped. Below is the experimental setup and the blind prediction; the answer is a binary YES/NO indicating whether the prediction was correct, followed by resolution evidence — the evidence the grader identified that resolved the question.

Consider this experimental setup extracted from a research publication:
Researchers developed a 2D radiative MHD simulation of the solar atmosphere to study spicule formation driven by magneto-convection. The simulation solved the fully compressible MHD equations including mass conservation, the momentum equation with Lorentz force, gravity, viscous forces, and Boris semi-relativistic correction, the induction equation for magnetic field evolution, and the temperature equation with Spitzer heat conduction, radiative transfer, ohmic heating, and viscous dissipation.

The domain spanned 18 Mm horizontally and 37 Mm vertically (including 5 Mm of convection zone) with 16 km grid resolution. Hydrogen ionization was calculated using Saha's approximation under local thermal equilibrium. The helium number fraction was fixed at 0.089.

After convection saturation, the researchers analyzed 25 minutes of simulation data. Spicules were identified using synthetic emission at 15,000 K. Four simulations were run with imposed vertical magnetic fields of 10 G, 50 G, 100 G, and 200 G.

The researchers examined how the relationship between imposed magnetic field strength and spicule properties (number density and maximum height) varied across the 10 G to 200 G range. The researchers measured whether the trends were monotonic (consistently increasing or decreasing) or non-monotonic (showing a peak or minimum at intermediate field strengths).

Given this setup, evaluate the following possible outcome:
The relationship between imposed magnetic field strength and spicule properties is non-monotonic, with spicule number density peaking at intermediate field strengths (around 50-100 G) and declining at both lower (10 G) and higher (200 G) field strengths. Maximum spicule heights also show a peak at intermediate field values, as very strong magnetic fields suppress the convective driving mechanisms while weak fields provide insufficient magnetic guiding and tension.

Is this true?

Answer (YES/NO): NO